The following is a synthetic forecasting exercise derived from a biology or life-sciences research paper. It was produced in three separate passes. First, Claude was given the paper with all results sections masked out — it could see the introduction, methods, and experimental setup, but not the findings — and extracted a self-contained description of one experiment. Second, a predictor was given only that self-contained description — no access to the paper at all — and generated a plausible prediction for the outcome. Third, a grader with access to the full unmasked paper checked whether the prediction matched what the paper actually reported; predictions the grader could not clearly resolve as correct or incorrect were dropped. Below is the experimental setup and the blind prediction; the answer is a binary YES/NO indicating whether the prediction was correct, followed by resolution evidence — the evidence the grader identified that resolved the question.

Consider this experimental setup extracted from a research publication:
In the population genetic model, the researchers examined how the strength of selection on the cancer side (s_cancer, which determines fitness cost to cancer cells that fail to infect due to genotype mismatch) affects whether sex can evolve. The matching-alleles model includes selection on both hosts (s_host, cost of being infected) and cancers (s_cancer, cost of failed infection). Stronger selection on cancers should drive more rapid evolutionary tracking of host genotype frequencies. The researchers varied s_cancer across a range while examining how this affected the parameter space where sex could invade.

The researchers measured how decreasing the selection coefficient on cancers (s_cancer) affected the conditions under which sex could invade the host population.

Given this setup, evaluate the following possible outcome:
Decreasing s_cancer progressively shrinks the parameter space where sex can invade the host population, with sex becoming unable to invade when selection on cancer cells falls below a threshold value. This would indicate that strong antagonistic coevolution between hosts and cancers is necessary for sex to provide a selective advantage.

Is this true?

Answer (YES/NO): YES